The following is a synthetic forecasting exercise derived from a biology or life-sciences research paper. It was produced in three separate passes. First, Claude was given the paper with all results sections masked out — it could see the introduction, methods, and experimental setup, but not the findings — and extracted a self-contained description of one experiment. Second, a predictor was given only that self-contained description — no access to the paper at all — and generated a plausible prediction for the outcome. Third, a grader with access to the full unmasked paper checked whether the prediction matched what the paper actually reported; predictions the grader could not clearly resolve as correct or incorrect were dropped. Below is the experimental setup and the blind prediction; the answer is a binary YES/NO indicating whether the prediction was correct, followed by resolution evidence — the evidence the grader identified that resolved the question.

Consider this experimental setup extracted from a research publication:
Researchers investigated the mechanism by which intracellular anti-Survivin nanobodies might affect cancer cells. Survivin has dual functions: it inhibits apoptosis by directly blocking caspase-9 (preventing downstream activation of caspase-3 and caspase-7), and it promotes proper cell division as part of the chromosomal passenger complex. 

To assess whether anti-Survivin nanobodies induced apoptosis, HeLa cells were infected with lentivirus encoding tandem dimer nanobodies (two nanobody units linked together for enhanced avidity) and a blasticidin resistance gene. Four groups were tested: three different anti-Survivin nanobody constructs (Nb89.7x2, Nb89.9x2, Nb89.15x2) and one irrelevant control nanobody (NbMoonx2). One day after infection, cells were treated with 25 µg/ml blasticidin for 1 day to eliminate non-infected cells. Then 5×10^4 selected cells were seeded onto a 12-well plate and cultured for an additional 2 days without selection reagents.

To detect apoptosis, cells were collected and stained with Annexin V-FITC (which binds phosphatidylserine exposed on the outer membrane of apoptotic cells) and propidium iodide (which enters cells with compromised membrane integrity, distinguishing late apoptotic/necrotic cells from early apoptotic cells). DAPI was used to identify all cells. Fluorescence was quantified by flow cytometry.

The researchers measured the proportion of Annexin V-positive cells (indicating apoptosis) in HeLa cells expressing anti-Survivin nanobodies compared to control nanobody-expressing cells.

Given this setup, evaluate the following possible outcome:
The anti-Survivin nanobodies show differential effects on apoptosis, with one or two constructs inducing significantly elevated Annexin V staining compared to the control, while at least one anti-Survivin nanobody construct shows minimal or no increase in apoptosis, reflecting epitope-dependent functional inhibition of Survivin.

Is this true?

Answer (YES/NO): NO